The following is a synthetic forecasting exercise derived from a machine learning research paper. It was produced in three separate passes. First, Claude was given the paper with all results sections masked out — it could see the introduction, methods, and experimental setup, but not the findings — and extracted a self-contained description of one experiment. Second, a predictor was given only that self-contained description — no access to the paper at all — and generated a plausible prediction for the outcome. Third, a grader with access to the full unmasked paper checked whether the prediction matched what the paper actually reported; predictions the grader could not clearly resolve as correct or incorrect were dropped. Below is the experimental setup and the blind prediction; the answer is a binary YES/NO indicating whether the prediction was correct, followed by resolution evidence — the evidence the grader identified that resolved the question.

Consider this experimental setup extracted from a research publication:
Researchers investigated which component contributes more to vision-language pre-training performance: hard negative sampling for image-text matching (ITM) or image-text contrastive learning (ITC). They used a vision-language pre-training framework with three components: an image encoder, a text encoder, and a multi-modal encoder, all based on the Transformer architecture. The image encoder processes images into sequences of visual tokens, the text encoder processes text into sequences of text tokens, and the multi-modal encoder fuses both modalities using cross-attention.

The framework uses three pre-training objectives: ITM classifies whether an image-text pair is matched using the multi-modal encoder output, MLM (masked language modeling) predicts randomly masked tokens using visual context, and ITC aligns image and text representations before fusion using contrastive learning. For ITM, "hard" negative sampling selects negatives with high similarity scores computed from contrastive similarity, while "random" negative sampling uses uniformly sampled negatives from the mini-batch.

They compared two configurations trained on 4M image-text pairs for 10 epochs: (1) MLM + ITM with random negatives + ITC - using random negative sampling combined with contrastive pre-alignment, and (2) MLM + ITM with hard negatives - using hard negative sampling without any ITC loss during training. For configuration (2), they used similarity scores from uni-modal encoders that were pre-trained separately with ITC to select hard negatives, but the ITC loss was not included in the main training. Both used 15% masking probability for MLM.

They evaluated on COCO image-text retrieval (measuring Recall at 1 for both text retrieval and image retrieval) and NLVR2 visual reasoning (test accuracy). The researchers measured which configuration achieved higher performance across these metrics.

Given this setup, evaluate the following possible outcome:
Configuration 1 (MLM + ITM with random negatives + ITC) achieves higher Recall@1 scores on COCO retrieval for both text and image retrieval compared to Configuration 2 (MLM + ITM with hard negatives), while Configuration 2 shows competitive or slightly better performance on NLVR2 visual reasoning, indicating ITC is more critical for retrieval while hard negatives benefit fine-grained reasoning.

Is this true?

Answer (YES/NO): NO